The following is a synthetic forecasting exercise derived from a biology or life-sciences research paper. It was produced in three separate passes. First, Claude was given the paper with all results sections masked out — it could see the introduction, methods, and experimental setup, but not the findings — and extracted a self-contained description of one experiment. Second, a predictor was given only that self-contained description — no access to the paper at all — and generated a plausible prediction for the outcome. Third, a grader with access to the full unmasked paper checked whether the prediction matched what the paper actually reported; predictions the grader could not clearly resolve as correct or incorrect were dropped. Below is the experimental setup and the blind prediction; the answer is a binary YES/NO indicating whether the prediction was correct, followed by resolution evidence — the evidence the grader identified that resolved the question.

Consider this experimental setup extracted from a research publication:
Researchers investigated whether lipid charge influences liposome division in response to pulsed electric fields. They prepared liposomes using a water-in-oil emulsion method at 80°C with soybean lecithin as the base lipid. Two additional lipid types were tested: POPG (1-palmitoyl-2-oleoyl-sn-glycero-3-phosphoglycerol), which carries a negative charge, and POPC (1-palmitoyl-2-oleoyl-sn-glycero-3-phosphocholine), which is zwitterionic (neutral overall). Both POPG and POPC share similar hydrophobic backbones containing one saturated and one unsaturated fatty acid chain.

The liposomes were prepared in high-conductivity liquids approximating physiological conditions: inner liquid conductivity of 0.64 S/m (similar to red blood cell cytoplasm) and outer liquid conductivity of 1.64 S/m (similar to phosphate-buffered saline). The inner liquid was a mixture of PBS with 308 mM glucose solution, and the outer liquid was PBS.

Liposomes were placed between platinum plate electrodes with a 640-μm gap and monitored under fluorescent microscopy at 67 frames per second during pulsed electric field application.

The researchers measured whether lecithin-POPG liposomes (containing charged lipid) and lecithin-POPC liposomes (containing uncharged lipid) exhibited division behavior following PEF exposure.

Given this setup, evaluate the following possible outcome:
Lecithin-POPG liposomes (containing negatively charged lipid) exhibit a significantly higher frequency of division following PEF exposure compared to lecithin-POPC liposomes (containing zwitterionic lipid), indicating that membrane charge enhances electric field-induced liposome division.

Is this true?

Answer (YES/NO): NO